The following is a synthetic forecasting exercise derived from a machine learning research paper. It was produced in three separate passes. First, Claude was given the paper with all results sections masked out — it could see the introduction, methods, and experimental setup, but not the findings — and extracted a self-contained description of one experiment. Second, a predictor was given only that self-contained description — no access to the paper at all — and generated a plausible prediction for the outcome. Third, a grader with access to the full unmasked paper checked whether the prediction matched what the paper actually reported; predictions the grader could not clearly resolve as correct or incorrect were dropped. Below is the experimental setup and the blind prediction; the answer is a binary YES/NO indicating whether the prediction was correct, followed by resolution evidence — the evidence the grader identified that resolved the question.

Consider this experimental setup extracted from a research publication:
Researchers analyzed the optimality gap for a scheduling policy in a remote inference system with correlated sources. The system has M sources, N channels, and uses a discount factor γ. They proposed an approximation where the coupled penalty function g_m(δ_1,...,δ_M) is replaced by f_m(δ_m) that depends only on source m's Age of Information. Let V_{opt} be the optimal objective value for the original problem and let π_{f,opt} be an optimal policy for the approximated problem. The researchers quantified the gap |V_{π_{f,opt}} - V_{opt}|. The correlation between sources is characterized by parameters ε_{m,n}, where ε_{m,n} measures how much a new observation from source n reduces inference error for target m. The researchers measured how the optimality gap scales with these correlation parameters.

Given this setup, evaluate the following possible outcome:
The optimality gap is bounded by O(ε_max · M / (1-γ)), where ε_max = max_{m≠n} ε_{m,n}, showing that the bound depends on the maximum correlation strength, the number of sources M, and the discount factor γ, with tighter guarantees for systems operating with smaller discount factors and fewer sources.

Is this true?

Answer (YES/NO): NO